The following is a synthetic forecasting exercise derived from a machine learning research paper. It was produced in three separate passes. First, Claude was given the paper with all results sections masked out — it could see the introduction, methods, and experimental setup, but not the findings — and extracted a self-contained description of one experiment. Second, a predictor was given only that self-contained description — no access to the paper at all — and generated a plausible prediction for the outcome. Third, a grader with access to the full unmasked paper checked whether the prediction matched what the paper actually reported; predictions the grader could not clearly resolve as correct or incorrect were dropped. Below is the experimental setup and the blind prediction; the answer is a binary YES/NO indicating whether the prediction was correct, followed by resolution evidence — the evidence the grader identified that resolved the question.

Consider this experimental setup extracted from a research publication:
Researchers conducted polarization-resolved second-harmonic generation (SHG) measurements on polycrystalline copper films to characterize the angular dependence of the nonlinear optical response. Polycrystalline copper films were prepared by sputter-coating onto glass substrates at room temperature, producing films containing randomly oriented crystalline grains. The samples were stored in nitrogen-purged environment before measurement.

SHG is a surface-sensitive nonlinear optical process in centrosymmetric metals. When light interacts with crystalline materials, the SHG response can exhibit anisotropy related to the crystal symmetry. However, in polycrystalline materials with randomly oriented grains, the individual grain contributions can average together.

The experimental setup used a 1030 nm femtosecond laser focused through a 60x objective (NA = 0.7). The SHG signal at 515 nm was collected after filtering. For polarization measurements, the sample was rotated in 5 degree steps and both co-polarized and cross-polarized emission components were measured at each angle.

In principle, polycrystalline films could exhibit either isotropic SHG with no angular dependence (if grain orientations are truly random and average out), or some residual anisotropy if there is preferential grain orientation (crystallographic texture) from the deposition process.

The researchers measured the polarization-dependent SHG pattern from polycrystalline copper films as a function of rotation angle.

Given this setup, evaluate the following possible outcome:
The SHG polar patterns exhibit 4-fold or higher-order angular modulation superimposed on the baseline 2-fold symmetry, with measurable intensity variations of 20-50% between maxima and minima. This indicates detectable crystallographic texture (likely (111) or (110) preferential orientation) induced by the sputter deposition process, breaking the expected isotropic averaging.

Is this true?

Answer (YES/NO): NO